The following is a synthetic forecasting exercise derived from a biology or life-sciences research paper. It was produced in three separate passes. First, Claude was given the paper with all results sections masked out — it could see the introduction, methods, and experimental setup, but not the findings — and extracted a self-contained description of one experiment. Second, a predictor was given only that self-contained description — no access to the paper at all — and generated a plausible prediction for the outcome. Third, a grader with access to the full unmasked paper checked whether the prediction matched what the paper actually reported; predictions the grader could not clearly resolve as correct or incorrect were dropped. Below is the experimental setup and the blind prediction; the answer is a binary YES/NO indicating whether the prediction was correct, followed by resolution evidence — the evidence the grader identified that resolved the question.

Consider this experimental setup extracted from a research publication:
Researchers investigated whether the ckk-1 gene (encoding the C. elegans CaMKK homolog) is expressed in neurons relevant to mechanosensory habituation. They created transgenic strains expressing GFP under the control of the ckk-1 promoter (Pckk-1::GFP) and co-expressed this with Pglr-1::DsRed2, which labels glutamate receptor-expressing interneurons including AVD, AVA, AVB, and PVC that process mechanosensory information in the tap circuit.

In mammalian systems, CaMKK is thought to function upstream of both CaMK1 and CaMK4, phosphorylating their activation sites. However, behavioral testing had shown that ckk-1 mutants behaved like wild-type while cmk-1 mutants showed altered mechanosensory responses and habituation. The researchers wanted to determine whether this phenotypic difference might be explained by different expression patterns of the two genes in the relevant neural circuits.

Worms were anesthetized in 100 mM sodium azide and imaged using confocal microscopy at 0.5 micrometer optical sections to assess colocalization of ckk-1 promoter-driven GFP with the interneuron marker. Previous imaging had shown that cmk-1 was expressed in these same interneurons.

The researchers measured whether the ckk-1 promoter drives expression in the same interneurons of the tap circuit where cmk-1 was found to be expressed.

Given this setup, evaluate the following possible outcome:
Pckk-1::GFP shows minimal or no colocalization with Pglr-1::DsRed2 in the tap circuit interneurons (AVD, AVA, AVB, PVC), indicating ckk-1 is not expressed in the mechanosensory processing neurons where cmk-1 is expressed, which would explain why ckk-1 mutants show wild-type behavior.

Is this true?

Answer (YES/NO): YES